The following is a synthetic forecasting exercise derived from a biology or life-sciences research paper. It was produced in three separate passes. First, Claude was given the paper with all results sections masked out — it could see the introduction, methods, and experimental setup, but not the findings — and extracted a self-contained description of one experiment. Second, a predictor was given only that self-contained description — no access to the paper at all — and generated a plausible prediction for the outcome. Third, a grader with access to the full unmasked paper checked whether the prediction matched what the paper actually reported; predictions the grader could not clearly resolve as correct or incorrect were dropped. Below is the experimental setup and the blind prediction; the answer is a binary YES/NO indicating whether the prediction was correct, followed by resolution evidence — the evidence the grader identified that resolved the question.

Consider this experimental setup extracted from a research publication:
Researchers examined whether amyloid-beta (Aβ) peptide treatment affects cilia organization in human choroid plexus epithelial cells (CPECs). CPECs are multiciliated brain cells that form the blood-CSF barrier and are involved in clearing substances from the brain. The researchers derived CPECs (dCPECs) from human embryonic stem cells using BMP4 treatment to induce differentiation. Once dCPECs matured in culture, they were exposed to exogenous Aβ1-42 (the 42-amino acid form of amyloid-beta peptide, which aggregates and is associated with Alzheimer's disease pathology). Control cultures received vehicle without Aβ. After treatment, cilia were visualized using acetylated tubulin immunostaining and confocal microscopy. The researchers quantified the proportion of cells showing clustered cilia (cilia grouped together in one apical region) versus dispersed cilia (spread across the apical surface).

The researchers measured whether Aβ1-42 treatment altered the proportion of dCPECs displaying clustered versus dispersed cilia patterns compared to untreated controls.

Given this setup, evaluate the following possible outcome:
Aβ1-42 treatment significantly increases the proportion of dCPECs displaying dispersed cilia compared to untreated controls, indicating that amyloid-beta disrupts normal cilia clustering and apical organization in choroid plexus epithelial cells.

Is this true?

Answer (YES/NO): NO